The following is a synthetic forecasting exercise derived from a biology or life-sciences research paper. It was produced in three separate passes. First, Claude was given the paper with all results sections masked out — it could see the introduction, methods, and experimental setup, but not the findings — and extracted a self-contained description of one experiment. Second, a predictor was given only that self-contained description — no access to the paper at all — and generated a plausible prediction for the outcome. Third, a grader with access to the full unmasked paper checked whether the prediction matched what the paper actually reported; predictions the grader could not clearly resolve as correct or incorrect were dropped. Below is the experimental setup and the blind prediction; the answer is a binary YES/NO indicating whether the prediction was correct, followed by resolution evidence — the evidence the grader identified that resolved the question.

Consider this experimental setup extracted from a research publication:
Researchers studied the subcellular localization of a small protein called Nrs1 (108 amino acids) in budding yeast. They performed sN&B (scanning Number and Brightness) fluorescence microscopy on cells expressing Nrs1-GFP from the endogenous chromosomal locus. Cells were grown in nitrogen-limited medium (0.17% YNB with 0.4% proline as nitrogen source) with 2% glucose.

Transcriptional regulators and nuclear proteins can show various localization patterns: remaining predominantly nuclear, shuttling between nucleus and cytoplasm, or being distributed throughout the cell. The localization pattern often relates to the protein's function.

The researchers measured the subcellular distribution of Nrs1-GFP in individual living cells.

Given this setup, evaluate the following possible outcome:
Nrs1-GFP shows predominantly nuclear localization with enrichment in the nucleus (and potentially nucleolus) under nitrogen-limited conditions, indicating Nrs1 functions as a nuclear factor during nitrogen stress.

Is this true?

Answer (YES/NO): YES